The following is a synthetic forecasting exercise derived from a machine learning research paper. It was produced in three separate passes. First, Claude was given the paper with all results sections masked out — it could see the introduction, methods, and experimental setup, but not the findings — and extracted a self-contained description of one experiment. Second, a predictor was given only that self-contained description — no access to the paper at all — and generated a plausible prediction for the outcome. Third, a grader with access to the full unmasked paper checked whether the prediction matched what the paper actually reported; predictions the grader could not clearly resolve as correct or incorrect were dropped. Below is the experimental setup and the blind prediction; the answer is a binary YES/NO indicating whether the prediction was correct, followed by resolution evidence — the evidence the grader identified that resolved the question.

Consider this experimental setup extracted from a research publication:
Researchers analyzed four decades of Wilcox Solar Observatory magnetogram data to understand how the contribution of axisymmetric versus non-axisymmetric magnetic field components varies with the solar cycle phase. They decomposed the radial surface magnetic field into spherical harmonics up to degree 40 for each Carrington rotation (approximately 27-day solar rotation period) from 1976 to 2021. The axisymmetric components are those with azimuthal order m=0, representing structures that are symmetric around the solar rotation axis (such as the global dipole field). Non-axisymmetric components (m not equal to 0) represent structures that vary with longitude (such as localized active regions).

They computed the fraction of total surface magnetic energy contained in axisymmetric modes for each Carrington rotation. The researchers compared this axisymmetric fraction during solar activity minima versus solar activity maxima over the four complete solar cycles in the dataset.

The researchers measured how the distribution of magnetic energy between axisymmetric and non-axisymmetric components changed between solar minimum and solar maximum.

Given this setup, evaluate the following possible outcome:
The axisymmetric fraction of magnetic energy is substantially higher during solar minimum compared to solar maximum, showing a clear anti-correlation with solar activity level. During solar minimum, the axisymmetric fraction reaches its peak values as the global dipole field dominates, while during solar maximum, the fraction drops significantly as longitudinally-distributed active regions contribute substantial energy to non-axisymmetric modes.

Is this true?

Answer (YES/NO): YES